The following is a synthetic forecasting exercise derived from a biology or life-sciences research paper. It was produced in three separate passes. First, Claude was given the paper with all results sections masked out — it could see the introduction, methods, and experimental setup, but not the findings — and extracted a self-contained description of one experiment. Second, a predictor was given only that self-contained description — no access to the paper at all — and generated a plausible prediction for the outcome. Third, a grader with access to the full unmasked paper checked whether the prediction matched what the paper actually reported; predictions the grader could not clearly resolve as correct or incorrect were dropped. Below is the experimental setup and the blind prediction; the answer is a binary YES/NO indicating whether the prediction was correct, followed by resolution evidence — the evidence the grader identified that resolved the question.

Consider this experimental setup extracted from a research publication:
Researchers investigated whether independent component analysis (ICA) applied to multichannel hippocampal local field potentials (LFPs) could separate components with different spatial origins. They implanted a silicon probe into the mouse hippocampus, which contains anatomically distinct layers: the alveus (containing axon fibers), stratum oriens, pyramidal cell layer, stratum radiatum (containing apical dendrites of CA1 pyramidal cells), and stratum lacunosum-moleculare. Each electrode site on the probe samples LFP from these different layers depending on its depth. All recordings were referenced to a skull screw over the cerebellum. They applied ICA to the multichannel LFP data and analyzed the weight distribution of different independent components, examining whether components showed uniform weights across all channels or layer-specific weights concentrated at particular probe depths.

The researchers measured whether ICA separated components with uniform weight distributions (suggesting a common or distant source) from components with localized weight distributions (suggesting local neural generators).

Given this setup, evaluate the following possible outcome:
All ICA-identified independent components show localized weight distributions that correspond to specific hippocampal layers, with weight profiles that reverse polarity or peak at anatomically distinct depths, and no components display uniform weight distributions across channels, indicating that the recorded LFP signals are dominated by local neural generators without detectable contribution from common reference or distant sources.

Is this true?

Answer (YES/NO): NO